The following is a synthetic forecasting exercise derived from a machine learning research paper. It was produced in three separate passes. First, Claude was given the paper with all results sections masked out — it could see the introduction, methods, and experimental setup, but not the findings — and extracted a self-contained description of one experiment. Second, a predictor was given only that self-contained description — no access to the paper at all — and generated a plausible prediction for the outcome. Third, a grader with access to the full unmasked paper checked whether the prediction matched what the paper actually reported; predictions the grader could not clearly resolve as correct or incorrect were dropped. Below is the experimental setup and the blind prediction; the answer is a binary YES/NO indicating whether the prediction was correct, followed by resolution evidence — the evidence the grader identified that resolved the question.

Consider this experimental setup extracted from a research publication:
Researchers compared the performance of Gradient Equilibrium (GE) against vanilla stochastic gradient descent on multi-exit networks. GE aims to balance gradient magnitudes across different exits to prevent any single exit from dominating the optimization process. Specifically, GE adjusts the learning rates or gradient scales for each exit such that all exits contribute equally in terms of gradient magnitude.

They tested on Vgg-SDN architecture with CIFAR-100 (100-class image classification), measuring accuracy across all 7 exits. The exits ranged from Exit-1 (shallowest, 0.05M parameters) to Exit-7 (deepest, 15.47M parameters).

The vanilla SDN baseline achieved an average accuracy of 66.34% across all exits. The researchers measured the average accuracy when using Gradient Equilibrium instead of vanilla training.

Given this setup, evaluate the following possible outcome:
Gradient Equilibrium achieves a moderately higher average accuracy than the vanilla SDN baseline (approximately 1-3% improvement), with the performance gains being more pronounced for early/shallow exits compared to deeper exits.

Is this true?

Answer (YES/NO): NO